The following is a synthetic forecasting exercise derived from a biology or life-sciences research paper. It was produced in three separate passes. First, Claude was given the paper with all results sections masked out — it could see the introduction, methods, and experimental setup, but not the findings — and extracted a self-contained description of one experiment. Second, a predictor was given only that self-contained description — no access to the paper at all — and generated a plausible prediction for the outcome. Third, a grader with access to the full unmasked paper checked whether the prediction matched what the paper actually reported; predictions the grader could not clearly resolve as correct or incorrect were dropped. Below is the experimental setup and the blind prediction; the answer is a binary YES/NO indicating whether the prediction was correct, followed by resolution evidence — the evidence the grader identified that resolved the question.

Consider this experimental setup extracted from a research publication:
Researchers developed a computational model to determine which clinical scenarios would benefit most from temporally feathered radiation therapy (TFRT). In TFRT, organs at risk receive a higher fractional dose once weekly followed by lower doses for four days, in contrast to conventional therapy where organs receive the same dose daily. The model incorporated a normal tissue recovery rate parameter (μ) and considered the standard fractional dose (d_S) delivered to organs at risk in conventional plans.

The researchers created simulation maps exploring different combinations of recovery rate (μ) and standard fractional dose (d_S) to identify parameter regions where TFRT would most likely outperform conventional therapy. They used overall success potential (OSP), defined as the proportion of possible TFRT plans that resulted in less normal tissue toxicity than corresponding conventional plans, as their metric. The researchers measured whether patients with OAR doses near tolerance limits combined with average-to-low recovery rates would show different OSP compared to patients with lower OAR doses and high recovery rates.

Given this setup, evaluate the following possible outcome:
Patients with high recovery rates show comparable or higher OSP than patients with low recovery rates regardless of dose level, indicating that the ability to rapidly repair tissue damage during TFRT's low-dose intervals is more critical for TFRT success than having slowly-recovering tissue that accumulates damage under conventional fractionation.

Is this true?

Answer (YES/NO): NO